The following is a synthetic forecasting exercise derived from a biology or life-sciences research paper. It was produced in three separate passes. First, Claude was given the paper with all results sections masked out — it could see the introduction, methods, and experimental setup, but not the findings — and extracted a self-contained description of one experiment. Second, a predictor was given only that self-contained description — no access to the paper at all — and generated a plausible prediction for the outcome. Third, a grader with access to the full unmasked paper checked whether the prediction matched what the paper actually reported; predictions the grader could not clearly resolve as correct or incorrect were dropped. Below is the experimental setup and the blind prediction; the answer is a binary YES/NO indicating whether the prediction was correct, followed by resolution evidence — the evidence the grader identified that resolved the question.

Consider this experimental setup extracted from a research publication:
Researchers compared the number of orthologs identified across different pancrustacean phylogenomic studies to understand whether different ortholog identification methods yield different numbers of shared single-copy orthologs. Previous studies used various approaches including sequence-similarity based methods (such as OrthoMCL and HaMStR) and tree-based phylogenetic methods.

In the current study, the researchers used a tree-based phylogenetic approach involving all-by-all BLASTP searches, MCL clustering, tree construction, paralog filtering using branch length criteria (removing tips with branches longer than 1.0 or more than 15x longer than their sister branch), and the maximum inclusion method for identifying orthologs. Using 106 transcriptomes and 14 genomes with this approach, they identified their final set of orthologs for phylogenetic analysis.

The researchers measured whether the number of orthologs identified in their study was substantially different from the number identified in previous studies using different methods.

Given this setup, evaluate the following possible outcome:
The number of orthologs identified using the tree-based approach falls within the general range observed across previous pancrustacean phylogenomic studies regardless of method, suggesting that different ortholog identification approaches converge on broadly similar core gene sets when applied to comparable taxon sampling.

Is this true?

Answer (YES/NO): YES